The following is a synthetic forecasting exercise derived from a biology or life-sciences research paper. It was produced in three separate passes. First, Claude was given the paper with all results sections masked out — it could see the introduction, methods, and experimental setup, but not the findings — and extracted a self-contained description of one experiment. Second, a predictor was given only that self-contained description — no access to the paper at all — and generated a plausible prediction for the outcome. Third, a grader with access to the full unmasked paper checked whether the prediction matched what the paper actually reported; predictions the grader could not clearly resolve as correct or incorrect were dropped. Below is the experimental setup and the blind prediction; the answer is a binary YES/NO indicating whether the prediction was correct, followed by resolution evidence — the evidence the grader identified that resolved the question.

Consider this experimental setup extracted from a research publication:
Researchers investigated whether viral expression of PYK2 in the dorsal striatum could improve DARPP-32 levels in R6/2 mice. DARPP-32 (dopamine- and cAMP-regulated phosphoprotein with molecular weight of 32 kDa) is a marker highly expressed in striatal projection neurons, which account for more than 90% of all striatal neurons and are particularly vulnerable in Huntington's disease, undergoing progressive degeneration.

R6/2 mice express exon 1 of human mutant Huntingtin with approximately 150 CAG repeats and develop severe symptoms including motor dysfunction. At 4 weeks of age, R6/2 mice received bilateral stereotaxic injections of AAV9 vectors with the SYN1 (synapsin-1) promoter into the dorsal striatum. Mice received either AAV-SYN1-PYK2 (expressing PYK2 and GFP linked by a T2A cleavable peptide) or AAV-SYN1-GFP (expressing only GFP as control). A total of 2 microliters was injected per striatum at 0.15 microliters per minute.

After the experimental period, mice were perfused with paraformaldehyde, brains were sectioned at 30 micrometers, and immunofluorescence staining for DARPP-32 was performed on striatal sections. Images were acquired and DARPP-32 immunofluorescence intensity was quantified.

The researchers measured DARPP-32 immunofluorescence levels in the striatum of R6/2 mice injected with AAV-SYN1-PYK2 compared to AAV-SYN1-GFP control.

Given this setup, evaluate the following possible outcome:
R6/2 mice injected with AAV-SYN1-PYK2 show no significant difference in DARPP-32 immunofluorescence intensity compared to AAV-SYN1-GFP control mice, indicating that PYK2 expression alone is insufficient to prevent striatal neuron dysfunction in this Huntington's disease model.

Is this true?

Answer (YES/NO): NO